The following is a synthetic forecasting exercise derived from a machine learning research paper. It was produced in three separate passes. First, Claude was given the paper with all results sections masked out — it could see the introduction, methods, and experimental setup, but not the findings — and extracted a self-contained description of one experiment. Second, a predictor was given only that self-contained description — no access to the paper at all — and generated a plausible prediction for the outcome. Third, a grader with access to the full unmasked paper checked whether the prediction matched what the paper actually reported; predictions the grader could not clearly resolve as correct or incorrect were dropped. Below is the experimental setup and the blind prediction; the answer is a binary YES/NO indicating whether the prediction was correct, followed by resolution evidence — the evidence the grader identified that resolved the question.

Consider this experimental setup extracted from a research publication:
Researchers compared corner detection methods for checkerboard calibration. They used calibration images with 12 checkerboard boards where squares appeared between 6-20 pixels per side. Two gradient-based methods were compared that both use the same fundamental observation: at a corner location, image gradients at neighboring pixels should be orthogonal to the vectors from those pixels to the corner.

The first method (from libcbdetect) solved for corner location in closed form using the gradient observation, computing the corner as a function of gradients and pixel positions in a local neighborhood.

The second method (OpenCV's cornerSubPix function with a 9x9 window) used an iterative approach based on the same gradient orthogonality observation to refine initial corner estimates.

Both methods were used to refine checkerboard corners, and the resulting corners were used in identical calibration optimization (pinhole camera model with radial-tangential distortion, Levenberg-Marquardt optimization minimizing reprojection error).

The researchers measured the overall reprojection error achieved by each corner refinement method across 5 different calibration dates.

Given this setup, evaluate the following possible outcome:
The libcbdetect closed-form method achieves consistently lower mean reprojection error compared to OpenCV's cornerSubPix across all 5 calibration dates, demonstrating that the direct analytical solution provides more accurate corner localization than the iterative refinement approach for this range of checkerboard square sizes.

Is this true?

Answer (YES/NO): NO